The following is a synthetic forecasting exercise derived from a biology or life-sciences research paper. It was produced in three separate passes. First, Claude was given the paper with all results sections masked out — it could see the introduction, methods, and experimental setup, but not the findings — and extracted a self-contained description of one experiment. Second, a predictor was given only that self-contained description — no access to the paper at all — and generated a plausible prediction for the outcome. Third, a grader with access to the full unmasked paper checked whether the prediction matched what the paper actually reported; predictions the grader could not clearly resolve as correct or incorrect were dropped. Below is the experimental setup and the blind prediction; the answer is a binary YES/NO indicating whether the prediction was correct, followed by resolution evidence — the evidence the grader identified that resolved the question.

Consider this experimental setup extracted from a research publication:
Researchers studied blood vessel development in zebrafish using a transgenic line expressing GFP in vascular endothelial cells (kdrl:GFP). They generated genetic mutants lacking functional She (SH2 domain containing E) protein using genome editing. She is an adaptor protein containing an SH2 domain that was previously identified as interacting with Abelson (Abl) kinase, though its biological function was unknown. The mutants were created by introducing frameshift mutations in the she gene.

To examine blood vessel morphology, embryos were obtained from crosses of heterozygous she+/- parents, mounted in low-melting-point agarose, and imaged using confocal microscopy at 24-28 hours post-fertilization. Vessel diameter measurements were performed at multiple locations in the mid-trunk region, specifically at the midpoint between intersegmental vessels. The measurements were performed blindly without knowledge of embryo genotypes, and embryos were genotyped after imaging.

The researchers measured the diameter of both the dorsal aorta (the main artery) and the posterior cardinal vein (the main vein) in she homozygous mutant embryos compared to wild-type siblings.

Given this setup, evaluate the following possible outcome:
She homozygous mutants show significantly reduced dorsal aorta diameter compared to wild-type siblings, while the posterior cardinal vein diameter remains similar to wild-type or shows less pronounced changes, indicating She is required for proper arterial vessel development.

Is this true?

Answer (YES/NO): NO